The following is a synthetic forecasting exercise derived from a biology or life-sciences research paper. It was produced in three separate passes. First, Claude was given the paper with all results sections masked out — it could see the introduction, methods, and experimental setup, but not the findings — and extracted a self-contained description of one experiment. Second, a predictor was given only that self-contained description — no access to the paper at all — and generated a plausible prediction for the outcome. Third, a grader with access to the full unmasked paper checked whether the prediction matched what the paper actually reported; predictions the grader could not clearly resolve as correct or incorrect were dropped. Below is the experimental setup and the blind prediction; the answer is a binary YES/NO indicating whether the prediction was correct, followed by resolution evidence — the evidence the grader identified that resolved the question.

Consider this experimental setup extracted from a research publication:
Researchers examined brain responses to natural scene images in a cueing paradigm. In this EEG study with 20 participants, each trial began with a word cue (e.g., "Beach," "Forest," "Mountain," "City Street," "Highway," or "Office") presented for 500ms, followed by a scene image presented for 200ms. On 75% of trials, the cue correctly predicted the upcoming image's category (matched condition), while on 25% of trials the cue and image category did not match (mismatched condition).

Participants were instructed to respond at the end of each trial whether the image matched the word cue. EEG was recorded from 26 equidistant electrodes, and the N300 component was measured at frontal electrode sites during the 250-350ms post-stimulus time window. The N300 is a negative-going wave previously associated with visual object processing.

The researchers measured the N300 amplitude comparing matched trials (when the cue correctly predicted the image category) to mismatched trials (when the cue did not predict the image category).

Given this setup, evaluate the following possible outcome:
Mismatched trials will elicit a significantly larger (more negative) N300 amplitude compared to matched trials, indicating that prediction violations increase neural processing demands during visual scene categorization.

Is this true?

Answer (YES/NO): NO